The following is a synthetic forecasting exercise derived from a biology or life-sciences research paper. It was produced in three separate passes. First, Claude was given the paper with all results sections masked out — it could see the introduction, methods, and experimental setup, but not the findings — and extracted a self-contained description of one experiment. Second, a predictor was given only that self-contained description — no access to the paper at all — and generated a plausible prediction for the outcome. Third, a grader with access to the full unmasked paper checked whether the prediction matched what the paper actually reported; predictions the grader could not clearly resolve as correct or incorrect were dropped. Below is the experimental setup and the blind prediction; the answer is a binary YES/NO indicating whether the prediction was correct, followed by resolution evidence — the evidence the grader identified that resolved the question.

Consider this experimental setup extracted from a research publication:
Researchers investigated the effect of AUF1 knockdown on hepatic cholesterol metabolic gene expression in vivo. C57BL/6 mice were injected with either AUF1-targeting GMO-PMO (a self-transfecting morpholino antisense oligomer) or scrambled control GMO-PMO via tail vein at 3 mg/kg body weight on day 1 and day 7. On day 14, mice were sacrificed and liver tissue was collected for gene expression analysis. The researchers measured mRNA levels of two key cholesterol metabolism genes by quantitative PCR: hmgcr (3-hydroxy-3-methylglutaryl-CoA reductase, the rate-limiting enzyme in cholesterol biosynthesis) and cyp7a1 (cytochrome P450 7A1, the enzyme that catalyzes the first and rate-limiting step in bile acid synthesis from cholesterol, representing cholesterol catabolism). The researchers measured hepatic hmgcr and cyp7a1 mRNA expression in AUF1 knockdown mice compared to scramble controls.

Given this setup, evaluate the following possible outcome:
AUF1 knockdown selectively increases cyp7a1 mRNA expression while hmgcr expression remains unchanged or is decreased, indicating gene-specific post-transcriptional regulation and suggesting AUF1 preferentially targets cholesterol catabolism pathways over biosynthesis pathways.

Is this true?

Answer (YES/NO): NO